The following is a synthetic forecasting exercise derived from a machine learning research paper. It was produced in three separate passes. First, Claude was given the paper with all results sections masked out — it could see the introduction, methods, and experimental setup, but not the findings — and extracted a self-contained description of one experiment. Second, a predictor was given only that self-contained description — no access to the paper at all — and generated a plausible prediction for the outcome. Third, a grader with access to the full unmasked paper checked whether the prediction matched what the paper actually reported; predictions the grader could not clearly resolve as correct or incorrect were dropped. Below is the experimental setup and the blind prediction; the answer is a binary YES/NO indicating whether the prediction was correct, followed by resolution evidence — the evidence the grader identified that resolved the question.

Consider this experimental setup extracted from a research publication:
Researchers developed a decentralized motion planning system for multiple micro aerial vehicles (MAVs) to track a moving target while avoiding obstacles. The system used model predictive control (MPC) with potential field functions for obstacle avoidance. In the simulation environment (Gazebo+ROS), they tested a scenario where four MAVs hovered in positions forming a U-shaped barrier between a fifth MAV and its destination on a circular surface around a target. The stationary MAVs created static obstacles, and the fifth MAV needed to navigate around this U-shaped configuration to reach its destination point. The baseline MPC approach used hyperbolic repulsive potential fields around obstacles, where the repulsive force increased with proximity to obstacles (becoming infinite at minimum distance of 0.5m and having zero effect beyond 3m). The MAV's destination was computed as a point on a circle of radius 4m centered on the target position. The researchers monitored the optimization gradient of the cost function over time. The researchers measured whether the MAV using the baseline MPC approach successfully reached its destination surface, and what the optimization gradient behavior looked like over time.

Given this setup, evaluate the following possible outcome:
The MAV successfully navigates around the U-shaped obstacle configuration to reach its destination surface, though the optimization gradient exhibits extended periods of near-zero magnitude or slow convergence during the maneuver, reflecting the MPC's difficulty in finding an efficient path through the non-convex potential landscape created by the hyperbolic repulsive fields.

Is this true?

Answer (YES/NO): NO